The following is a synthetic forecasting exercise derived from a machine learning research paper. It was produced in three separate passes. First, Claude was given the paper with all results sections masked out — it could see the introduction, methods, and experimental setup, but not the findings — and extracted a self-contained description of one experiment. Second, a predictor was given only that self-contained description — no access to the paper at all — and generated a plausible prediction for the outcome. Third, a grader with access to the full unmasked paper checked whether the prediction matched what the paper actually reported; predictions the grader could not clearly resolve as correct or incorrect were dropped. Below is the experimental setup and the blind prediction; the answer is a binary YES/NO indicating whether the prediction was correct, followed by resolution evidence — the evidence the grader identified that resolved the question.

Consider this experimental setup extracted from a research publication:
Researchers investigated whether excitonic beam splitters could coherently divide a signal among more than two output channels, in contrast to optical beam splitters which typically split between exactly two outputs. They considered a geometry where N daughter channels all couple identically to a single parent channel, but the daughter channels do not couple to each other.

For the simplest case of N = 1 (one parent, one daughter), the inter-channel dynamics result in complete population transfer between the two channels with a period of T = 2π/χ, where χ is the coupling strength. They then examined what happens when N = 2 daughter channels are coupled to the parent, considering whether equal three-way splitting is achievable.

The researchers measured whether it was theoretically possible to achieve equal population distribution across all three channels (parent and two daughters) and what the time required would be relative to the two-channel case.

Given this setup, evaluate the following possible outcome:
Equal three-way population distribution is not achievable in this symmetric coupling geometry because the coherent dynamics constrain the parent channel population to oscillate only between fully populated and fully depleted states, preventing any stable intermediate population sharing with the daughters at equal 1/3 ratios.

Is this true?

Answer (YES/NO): NO